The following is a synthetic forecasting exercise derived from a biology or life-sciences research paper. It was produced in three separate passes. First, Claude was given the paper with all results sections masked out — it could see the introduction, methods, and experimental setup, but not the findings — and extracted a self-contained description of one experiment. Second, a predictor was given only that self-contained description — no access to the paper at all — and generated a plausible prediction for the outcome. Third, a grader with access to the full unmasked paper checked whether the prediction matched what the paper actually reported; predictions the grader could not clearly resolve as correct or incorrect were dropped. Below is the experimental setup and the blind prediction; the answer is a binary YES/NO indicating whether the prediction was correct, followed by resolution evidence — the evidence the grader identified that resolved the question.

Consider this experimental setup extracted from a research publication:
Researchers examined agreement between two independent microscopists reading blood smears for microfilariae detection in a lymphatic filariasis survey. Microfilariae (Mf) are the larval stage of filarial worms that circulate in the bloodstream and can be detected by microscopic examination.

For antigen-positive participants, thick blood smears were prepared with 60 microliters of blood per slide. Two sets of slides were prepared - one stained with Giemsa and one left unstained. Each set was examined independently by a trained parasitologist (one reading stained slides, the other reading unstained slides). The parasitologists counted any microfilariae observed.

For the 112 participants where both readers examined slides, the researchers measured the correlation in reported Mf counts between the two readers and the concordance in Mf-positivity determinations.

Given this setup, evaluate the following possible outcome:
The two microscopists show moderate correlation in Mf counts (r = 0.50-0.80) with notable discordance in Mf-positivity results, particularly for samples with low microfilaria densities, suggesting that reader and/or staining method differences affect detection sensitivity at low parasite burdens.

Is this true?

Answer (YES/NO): NO